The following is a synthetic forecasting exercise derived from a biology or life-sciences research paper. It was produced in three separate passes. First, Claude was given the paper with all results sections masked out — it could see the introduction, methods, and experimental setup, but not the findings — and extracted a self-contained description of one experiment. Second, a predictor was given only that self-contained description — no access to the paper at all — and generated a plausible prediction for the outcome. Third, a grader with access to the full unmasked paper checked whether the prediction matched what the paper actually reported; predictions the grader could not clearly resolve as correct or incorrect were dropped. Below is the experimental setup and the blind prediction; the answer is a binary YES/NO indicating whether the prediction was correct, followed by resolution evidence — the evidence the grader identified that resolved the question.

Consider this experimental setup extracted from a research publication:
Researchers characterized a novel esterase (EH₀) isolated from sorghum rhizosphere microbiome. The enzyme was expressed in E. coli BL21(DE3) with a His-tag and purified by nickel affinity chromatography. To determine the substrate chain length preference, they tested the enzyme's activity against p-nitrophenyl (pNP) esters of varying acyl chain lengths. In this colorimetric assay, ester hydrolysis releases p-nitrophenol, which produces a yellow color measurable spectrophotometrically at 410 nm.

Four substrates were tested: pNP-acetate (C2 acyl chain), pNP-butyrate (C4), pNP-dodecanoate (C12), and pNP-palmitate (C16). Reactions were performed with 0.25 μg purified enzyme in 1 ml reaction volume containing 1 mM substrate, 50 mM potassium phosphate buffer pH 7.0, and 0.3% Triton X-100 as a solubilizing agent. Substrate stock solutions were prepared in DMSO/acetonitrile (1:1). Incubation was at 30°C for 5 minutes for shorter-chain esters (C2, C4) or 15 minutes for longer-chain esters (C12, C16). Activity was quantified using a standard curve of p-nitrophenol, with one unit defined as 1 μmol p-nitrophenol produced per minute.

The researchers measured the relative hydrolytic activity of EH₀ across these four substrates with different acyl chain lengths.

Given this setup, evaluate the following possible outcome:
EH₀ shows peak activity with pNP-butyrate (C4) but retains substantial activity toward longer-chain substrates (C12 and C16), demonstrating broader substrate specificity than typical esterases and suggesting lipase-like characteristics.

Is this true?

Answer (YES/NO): NO